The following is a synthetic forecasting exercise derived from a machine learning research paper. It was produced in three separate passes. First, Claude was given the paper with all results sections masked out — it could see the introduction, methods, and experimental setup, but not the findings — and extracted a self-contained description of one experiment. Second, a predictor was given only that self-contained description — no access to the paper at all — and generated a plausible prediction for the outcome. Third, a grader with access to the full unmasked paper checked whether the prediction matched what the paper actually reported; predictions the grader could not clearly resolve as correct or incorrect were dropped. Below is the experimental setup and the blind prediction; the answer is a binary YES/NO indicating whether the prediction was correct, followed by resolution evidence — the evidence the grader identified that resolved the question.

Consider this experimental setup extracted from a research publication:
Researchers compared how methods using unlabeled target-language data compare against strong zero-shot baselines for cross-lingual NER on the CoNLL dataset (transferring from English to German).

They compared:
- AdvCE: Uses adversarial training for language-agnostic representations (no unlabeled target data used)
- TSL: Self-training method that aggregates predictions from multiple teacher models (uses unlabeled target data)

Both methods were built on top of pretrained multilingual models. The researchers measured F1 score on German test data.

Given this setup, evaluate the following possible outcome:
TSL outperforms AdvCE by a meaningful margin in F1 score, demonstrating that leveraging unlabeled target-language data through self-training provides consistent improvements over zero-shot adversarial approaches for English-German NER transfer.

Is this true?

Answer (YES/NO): YES